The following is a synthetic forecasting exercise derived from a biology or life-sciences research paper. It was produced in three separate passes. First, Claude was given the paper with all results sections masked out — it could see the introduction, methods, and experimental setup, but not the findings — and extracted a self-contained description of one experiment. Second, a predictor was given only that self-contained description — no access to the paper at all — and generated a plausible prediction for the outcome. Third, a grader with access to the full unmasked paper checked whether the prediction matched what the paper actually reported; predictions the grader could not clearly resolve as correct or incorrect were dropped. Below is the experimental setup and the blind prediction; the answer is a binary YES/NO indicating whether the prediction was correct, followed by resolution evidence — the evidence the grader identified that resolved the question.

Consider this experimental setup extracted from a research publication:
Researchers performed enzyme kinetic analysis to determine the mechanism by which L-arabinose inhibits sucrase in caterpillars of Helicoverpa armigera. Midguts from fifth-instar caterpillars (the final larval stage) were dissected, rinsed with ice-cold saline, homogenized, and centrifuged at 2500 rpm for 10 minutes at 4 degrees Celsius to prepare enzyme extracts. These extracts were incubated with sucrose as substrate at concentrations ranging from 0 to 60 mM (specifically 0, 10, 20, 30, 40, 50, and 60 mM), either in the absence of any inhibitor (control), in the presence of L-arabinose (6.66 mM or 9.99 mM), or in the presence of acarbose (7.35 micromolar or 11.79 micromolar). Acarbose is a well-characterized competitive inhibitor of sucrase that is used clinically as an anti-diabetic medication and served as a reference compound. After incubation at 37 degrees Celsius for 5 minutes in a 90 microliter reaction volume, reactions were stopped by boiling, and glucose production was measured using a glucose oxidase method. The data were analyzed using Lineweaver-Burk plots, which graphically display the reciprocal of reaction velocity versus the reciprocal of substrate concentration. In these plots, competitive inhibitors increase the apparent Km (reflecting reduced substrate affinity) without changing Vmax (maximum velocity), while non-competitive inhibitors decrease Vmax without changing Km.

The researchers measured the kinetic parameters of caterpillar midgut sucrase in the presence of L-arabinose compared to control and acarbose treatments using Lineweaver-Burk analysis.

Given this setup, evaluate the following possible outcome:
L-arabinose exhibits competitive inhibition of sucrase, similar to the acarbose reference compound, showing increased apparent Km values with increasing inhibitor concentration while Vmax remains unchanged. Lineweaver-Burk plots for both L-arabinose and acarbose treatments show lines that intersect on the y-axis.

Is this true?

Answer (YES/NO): NO